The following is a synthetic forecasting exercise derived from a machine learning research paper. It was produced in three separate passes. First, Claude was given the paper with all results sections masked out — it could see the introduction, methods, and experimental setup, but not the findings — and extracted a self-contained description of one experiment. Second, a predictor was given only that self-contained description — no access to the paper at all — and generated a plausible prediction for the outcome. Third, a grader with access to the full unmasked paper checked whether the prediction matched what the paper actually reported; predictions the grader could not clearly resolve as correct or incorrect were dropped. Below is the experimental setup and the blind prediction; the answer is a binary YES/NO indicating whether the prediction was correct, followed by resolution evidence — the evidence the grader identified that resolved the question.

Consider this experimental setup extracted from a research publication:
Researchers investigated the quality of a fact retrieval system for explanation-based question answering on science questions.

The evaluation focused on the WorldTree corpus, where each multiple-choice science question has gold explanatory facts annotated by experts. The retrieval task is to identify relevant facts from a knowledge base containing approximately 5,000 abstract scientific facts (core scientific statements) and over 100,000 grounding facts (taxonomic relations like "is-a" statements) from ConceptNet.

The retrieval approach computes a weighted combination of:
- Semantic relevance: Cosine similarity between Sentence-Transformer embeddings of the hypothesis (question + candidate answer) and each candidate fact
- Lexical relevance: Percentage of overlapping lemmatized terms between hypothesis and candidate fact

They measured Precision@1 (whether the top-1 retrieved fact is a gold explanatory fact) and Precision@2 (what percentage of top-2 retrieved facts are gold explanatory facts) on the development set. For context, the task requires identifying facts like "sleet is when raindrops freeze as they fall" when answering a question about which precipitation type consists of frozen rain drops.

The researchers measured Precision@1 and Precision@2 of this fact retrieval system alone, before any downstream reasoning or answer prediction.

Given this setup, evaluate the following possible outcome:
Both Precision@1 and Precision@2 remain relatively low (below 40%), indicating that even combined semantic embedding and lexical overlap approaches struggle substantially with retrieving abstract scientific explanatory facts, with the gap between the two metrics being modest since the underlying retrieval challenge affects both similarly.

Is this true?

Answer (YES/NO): YES